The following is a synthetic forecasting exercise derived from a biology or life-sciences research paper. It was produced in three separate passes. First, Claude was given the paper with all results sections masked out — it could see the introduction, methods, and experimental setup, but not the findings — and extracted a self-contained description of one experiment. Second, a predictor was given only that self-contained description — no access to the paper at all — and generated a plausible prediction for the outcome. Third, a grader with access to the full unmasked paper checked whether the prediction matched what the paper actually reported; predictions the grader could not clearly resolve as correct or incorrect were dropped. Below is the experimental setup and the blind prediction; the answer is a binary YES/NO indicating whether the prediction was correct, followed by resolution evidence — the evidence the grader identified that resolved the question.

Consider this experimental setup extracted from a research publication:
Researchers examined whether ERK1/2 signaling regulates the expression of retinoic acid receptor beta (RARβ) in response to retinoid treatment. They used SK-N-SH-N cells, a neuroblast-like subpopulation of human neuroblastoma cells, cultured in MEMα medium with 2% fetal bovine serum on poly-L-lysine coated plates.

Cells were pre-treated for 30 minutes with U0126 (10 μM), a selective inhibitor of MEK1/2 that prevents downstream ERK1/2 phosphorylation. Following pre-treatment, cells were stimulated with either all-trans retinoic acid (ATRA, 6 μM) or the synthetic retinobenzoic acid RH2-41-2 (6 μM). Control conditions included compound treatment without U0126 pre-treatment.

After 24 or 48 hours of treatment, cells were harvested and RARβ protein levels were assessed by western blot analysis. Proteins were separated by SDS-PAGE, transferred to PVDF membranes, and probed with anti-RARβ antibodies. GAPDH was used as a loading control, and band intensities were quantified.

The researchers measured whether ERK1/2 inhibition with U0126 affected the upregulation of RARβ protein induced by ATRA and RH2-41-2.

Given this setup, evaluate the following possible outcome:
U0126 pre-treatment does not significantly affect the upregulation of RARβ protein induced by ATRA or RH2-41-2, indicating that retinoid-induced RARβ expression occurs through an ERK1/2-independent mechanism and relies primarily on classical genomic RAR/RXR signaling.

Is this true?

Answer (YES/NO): NO